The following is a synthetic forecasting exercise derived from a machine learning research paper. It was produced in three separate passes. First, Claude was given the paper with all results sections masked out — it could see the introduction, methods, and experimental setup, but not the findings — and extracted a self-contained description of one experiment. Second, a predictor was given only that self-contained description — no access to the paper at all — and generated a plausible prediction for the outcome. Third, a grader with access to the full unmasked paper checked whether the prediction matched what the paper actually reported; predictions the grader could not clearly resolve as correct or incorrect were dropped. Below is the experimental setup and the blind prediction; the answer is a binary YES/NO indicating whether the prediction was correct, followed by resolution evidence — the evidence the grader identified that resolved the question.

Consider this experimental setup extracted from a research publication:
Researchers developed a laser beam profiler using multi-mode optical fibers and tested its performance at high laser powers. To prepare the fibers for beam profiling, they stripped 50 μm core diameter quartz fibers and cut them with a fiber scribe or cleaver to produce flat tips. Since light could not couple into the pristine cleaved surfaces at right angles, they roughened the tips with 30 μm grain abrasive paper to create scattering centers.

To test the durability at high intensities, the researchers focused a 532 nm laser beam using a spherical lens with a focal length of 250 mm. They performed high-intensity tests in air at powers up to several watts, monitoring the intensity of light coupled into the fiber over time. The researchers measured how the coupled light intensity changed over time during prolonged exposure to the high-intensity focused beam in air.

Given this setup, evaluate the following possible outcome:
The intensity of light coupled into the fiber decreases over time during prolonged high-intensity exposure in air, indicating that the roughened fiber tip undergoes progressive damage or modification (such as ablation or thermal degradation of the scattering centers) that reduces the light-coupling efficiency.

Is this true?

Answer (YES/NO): NO